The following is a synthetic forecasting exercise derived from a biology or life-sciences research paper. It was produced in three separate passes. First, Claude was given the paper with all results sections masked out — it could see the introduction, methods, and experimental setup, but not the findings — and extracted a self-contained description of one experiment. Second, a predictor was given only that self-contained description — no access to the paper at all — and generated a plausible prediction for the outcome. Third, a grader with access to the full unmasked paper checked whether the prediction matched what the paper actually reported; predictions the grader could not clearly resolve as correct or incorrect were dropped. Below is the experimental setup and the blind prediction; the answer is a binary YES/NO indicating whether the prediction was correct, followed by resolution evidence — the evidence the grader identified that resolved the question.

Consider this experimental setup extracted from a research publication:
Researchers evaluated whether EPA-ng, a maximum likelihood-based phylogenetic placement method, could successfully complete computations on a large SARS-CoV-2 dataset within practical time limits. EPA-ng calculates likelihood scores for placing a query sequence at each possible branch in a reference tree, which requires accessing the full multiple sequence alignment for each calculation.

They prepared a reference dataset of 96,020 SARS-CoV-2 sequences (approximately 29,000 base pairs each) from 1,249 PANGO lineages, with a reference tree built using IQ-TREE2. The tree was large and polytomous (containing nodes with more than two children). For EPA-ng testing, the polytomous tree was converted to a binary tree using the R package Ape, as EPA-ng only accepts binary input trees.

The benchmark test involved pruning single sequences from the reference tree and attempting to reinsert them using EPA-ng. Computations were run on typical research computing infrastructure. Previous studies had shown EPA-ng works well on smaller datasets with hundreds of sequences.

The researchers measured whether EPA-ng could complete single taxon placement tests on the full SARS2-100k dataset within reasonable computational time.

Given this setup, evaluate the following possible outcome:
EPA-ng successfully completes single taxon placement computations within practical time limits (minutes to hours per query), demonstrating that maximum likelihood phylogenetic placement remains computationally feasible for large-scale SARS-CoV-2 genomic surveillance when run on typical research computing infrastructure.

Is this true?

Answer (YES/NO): NO